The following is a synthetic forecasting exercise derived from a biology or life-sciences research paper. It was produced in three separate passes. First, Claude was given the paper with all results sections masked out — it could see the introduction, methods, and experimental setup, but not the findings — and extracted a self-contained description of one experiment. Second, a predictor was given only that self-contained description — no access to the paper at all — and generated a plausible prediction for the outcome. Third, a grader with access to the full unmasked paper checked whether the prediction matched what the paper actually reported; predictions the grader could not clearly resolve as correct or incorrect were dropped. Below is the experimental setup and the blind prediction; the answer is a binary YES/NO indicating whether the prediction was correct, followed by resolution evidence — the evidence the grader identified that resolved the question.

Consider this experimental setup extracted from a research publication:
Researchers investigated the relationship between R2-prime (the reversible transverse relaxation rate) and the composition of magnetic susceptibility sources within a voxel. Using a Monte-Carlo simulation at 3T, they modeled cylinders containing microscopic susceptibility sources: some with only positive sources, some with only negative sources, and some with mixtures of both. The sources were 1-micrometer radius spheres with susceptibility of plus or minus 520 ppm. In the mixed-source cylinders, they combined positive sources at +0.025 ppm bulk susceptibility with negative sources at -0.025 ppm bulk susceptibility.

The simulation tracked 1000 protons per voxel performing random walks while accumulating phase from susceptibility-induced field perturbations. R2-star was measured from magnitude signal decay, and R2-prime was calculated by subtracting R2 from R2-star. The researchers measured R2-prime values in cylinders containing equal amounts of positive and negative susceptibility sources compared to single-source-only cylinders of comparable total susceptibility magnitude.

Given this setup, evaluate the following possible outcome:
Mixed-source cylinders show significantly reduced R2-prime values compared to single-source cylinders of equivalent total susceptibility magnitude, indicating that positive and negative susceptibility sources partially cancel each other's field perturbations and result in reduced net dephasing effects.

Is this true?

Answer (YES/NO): NO